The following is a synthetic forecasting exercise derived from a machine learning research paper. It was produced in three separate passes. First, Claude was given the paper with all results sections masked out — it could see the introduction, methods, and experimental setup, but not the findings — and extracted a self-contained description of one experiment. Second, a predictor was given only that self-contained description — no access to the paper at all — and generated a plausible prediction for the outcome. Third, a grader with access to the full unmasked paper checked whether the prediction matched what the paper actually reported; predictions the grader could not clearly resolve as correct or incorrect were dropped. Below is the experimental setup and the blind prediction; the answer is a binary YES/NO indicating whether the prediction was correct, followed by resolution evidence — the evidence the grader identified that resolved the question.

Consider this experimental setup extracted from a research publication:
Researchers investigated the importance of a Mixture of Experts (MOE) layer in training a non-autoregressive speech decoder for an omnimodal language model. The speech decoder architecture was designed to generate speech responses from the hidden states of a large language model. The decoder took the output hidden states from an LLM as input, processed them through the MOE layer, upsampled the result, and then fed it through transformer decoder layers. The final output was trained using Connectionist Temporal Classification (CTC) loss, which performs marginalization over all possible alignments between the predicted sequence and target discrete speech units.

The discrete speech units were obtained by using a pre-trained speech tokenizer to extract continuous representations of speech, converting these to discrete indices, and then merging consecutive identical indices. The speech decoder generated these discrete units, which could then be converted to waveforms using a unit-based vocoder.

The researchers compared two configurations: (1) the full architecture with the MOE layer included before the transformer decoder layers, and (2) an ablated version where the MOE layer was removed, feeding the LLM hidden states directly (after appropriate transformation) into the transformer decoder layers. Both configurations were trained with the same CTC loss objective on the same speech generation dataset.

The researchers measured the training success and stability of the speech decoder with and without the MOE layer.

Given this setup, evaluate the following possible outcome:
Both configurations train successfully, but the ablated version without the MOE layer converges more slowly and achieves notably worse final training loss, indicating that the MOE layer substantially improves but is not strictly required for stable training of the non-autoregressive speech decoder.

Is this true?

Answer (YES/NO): NO